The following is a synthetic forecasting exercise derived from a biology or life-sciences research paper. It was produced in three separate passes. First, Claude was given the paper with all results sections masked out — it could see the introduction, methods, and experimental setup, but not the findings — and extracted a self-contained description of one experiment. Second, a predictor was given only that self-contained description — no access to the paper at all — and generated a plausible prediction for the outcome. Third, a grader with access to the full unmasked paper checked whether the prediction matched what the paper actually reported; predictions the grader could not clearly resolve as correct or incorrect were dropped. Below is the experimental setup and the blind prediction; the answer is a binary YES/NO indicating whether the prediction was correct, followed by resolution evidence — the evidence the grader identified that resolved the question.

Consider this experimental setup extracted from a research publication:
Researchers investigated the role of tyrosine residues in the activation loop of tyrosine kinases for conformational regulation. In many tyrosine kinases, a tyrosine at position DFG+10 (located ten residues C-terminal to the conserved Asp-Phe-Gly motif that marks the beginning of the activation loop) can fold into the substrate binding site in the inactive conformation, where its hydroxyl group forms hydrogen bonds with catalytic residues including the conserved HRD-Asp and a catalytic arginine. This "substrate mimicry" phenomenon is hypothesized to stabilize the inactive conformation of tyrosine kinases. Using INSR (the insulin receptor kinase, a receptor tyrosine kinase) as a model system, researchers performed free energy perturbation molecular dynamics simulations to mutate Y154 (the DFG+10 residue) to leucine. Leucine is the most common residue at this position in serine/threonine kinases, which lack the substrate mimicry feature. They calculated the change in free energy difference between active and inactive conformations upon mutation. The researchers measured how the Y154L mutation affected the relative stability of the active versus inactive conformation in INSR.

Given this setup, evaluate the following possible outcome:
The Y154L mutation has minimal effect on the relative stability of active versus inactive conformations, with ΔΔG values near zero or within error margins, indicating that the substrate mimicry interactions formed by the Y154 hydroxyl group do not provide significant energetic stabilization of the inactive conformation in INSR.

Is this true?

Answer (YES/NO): NO